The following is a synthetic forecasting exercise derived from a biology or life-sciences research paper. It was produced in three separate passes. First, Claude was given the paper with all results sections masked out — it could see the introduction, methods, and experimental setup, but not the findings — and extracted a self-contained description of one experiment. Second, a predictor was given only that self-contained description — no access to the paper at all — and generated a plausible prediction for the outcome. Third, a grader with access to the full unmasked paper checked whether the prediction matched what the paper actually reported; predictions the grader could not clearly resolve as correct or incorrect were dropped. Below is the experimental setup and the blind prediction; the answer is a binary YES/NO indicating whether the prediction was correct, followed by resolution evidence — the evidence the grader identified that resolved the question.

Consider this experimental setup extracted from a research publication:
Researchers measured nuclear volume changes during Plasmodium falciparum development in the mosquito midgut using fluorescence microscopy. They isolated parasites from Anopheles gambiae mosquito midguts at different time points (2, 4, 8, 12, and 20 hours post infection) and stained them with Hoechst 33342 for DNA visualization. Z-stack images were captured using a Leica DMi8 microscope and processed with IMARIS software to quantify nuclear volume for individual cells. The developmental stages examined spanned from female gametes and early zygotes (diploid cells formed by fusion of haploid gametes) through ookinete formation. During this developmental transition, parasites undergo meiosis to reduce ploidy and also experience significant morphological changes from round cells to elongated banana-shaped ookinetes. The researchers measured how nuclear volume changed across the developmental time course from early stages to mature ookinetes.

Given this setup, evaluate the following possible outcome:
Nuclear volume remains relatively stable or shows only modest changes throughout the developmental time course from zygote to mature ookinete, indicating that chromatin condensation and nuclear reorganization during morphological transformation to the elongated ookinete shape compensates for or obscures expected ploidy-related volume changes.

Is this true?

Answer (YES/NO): NO